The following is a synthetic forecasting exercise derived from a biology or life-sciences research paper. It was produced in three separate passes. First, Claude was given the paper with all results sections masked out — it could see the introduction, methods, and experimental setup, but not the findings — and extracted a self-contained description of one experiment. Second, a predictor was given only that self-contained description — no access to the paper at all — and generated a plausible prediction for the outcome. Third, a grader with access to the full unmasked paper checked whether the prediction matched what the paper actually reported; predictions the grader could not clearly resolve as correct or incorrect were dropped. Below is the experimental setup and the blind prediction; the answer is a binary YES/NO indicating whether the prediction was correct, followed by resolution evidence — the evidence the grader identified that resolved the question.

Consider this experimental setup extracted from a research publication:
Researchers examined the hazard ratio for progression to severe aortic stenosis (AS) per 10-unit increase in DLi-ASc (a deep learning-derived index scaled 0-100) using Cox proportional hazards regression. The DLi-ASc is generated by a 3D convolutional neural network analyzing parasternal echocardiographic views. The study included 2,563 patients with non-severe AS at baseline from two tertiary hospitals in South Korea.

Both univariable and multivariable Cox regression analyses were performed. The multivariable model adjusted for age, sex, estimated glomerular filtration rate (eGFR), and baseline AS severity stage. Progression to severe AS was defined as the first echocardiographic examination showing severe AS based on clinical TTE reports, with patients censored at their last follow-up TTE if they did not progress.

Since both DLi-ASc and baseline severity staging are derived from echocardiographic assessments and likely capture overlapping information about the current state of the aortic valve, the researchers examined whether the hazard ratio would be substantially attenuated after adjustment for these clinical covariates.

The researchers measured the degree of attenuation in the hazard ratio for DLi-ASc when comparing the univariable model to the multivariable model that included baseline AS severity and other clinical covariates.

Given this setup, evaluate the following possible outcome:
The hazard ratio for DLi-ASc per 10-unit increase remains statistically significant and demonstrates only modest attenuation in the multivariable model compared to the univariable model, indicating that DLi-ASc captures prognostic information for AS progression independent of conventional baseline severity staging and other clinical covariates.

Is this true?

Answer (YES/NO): YES